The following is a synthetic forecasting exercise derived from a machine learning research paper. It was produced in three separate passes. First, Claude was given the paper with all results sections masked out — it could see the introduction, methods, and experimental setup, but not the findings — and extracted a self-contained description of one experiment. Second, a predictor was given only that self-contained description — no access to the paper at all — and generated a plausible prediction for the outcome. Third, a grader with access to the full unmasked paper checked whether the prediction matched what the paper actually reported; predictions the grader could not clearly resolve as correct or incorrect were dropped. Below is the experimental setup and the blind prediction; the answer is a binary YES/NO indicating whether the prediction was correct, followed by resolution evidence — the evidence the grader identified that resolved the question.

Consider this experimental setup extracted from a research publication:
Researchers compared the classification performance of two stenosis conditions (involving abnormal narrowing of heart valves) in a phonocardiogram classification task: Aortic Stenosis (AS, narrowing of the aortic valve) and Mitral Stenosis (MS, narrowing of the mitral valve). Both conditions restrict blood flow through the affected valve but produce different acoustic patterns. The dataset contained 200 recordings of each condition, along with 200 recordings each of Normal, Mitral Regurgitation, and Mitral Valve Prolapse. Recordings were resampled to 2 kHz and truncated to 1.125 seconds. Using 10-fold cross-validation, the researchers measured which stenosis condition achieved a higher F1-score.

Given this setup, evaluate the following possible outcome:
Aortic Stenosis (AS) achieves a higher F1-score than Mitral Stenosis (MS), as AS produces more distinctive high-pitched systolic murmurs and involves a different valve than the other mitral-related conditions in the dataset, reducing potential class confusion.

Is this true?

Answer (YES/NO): NO